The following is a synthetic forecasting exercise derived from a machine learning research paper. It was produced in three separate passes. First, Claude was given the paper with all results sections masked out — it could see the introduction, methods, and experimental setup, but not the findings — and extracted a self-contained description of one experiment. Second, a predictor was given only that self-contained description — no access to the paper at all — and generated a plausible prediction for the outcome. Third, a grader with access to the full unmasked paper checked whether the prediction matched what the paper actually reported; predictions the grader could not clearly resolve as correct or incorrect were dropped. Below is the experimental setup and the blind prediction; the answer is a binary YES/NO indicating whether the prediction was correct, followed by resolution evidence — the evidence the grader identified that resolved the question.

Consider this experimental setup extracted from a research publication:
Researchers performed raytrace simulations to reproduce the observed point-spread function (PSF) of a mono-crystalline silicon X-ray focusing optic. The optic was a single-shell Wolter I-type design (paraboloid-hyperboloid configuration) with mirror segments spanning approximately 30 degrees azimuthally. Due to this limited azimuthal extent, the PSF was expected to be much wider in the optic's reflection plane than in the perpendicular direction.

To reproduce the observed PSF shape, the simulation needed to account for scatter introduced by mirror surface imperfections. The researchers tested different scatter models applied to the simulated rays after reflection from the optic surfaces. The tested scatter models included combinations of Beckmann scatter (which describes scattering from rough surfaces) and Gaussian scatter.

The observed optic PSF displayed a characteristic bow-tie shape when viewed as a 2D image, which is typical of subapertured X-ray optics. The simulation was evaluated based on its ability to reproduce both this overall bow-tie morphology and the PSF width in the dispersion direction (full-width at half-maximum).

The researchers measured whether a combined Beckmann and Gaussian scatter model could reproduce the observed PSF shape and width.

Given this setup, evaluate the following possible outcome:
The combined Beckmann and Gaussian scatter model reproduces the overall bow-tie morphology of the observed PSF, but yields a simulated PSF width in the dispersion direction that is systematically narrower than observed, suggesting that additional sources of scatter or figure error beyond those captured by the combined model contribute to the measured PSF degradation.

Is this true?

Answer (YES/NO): NO